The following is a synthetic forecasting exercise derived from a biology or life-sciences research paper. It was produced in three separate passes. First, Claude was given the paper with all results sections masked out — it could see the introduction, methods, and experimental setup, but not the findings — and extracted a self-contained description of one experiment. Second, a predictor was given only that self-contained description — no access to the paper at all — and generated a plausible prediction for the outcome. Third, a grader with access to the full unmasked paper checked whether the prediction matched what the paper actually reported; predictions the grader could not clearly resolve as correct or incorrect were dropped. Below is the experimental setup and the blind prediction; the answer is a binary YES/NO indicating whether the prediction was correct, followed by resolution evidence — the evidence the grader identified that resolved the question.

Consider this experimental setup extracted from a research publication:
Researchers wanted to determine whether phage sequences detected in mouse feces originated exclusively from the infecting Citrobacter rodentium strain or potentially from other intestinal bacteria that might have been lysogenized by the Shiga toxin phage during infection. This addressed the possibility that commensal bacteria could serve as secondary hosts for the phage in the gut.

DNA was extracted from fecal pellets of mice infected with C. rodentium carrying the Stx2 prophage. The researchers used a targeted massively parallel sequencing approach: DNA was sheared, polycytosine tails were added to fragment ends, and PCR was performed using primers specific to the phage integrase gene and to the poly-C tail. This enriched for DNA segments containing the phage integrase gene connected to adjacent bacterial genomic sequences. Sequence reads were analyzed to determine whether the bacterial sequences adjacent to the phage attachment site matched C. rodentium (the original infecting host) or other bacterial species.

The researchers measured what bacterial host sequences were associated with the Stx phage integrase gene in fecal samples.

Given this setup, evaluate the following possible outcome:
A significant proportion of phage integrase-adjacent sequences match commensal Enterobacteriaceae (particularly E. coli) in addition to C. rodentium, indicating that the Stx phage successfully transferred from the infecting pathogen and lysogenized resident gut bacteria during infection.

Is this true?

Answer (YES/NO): NO